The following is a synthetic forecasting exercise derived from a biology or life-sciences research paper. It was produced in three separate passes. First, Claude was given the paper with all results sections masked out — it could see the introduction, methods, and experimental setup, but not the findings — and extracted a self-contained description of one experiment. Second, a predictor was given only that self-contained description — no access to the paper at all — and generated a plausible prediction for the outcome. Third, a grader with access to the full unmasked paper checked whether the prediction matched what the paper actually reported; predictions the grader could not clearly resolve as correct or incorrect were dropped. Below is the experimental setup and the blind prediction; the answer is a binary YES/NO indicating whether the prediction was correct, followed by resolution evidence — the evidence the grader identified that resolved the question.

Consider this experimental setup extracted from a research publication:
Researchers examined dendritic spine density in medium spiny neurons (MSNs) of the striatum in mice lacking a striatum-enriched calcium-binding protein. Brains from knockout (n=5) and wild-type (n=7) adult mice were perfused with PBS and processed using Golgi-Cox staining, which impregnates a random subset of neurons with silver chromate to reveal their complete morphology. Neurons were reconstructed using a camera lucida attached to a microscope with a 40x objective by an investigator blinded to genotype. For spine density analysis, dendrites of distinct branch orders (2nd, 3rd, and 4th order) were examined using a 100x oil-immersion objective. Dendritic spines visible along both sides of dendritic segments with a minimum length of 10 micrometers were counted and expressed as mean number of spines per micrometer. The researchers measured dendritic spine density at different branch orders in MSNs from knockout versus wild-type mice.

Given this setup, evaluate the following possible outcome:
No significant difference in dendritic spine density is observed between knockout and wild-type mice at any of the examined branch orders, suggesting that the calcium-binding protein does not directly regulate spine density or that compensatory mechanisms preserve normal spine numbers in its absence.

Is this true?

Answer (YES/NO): NO